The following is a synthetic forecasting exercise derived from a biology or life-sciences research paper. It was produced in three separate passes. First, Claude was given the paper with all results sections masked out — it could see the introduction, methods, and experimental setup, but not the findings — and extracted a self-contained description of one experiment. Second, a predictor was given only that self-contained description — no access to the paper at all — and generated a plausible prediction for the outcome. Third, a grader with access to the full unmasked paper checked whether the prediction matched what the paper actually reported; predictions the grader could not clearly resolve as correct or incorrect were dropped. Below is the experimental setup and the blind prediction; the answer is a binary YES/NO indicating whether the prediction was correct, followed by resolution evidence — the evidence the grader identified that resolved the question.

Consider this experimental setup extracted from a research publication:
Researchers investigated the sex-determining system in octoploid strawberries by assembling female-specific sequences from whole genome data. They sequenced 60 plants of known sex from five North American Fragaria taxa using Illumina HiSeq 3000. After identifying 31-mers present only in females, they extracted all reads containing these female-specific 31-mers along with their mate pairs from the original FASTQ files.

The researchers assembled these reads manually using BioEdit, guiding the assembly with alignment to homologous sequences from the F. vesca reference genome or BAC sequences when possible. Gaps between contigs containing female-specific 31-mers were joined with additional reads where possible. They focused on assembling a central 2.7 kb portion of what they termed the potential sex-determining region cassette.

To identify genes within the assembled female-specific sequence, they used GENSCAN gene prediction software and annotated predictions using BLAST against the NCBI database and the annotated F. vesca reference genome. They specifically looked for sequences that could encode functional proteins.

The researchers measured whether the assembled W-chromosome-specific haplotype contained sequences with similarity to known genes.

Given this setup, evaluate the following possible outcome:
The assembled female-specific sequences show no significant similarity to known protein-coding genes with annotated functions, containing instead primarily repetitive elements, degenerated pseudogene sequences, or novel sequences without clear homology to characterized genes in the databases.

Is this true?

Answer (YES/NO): NO